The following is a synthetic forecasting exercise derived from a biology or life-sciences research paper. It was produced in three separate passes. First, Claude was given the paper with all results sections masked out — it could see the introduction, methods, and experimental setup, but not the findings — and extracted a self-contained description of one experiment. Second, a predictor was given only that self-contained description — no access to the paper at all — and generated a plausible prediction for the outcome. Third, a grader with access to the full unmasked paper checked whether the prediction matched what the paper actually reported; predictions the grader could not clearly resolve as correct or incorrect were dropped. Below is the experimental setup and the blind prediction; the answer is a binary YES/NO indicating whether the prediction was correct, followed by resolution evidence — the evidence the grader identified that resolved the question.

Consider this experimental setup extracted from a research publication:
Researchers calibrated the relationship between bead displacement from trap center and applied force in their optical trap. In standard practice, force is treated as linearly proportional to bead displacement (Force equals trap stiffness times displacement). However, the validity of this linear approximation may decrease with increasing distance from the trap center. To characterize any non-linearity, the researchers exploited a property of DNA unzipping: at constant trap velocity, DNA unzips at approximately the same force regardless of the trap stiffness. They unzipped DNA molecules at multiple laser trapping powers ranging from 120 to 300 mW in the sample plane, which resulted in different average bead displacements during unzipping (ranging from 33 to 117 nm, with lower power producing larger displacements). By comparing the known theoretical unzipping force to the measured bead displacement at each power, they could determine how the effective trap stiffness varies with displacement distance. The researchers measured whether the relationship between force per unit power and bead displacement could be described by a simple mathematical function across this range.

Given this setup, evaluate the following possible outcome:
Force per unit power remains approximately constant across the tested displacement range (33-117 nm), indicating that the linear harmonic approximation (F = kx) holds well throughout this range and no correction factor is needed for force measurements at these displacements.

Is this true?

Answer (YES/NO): NO